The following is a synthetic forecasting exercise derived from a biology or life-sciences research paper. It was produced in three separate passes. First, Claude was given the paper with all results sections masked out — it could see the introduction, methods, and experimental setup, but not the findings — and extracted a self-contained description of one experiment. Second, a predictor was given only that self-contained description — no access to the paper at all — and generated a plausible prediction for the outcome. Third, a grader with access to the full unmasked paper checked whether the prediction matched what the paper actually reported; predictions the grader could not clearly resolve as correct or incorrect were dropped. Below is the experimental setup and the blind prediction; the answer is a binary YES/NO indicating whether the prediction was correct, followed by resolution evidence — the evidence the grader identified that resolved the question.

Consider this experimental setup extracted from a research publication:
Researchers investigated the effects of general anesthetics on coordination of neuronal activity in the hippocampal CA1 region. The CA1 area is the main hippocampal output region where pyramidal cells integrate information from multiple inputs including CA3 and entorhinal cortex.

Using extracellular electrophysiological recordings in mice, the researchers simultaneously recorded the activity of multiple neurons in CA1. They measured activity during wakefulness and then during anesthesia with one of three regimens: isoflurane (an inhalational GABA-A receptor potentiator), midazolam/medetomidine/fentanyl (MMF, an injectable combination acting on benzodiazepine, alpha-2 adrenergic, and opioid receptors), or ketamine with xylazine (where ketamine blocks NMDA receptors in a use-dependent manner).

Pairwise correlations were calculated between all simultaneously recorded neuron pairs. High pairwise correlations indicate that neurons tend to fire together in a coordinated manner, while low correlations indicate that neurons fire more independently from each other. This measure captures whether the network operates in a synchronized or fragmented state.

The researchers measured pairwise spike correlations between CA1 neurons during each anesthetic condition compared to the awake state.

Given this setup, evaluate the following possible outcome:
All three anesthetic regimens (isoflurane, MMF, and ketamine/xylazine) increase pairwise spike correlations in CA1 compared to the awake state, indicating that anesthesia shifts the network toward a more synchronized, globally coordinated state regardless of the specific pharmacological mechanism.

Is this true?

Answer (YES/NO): NO